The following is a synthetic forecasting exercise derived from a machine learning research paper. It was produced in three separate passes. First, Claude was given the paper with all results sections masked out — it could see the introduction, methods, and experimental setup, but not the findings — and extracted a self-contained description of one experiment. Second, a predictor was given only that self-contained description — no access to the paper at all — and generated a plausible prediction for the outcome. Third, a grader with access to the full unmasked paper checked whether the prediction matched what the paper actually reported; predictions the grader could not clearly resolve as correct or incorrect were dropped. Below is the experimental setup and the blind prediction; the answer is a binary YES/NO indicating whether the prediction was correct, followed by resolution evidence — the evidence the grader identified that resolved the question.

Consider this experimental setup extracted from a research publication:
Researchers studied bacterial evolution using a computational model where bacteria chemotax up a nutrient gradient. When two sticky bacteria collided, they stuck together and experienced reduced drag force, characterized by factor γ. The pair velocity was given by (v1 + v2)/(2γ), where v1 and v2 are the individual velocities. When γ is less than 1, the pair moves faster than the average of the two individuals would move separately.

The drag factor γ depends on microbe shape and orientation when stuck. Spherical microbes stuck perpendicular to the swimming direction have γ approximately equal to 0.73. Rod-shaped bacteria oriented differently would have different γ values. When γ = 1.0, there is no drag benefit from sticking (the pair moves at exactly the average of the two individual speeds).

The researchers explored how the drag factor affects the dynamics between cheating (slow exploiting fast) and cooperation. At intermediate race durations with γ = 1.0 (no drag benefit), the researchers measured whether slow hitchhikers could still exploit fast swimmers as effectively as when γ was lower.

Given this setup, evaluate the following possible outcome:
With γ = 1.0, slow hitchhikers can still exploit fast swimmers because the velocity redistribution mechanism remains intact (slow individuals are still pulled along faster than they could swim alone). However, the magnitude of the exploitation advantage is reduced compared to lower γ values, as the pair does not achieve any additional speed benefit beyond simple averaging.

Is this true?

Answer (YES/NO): YES